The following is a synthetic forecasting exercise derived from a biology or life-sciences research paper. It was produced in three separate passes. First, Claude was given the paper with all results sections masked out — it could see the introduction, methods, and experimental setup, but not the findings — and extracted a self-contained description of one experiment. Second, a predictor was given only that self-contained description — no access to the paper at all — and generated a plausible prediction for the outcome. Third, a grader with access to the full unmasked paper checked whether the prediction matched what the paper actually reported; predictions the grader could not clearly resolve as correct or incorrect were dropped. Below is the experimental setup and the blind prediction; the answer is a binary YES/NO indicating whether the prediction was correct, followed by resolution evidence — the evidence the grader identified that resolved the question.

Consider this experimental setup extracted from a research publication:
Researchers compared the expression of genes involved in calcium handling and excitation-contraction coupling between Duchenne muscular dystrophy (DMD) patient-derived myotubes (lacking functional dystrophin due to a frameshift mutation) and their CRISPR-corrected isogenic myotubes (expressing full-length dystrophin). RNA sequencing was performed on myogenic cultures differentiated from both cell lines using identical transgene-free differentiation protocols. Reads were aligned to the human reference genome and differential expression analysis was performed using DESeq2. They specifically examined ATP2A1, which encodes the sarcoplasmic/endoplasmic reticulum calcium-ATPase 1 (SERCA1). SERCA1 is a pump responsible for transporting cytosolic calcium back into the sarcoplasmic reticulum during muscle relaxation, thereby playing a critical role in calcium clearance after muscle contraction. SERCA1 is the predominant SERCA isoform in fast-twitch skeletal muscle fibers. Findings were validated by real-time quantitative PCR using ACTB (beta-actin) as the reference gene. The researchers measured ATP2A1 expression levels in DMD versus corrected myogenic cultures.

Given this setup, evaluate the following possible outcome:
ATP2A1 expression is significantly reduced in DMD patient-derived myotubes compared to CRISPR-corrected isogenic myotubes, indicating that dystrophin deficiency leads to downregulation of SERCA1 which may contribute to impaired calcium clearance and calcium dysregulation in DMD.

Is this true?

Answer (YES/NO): YES